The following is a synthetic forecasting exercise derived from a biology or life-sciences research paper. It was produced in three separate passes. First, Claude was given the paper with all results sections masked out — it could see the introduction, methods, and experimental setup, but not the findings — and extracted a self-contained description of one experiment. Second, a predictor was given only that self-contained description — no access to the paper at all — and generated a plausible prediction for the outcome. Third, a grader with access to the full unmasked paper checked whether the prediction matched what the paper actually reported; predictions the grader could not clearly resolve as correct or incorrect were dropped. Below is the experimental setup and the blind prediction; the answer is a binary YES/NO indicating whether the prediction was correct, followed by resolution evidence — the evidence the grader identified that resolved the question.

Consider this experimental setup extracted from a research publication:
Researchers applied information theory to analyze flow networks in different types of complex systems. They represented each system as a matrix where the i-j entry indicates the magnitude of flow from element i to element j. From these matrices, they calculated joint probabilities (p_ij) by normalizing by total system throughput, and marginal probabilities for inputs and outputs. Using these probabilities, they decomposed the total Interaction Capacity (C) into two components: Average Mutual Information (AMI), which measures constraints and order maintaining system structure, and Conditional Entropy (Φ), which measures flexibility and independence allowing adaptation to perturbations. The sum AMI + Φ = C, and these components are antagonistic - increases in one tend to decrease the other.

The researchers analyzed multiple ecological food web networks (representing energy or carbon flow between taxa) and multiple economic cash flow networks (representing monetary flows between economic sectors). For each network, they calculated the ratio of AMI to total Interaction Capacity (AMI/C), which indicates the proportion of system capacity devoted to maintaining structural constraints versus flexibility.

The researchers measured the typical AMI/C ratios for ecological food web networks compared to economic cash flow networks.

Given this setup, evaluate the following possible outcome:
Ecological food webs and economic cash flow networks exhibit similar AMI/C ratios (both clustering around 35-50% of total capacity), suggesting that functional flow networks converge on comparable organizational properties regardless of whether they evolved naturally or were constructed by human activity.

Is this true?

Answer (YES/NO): NO